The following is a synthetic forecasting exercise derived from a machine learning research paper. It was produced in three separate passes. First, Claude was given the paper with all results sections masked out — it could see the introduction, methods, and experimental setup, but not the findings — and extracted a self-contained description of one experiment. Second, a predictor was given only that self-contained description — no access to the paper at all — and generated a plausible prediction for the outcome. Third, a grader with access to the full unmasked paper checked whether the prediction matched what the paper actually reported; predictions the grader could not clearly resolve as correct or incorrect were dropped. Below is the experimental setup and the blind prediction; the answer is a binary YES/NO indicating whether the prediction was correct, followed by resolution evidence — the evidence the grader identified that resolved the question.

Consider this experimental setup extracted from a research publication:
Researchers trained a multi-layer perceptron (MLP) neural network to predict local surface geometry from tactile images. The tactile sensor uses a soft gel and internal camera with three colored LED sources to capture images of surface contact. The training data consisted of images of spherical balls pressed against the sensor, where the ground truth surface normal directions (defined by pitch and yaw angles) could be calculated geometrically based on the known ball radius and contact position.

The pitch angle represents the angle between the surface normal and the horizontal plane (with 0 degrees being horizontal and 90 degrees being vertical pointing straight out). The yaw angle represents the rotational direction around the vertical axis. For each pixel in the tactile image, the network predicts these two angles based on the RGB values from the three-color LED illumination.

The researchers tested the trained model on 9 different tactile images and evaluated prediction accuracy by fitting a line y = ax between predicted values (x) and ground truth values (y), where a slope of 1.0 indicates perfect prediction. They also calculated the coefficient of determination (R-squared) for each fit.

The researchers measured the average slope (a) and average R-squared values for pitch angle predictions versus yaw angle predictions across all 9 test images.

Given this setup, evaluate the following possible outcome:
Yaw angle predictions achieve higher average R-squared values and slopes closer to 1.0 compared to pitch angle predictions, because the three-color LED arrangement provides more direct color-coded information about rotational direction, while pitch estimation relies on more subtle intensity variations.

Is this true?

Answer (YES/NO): YES